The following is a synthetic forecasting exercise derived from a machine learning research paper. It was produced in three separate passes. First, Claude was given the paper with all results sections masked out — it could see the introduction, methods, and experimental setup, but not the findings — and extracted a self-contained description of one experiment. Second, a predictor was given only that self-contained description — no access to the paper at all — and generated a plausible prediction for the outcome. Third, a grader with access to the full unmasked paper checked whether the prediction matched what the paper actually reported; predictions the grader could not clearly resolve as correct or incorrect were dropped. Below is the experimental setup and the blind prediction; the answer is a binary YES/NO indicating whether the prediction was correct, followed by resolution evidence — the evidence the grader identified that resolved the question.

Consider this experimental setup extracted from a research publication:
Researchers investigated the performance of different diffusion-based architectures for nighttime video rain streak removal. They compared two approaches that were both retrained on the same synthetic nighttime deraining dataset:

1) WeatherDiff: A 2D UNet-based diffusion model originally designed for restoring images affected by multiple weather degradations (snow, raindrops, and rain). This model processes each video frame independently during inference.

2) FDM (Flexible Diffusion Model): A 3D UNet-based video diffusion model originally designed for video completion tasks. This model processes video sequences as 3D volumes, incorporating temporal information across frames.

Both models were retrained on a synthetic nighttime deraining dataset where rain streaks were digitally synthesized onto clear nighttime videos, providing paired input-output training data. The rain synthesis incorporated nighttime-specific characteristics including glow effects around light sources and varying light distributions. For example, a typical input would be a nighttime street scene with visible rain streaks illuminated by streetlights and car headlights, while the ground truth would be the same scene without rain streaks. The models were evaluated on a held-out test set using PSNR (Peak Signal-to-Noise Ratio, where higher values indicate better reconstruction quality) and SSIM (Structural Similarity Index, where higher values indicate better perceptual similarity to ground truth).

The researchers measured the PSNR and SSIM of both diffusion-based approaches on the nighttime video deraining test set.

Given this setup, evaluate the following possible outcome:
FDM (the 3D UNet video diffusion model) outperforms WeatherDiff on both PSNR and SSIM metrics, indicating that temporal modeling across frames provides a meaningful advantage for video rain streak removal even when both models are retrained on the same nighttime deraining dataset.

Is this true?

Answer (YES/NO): YES